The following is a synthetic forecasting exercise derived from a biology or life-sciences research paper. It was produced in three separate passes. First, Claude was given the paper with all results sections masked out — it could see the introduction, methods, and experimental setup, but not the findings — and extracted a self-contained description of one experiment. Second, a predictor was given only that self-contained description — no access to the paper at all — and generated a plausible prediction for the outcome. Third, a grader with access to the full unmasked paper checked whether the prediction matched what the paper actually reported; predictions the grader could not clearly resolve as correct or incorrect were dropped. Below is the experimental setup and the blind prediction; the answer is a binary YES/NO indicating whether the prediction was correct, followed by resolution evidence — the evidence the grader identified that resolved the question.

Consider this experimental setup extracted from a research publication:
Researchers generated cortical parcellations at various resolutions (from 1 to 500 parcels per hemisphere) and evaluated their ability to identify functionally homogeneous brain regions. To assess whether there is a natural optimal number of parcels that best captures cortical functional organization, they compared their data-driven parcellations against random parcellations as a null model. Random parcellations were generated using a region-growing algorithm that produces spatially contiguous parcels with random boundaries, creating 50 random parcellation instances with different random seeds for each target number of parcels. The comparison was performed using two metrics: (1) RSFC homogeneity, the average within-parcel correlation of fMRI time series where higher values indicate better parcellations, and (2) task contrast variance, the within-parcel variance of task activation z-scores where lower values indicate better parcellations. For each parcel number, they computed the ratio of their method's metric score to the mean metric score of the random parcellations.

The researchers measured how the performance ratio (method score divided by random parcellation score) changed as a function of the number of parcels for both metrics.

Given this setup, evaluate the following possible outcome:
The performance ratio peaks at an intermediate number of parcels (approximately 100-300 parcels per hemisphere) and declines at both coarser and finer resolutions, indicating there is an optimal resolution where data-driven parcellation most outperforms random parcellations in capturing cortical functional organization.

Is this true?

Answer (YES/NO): NO